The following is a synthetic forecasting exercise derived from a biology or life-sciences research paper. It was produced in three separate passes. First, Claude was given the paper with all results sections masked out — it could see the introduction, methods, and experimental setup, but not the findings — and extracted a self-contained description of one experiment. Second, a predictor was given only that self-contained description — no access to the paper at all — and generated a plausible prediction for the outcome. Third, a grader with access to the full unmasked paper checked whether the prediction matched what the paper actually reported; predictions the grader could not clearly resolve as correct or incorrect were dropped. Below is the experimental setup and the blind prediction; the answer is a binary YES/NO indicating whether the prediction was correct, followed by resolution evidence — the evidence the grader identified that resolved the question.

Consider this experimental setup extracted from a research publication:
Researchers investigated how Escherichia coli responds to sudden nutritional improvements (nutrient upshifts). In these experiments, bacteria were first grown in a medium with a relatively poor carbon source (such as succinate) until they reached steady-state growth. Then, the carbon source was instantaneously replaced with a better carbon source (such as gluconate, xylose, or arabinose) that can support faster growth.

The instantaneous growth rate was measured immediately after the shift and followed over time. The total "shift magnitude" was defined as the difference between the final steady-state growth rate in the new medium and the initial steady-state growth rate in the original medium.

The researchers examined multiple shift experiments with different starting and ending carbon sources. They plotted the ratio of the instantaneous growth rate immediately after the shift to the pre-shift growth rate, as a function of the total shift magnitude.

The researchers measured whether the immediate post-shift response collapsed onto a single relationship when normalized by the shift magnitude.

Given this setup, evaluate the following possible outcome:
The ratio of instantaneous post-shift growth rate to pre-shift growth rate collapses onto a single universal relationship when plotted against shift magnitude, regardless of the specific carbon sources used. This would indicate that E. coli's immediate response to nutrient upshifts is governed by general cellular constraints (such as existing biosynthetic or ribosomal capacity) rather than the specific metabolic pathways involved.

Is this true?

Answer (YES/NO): YES